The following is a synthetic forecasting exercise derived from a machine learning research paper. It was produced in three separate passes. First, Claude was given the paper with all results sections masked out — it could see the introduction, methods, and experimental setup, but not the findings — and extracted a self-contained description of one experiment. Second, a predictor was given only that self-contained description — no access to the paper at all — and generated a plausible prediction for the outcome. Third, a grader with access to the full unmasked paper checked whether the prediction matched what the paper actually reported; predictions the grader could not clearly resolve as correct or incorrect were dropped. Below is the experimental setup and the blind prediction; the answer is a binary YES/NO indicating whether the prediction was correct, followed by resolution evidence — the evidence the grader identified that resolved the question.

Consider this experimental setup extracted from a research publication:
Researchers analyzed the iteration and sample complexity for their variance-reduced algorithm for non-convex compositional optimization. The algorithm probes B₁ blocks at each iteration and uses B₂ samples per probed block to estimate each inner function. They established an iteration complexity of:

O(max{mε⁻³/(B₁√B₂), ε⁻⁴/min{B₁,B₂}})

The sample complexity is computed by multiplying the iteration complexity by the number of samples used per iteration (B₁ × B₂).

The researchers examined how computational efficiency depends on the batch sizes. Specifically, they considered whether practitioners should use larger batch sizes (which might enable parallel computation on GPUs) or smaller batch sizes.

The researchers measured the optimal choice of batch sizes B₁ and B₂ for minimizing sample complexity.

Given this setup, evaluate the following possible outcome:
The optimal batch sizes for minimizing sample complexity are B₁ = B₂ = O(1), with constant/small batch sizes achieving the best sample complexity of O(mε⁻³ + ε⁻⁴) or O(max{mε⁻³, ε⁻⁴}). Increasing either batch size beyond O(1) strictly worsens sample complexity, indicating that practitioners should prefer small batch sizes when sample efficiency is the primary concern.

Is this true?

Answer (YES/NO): YES